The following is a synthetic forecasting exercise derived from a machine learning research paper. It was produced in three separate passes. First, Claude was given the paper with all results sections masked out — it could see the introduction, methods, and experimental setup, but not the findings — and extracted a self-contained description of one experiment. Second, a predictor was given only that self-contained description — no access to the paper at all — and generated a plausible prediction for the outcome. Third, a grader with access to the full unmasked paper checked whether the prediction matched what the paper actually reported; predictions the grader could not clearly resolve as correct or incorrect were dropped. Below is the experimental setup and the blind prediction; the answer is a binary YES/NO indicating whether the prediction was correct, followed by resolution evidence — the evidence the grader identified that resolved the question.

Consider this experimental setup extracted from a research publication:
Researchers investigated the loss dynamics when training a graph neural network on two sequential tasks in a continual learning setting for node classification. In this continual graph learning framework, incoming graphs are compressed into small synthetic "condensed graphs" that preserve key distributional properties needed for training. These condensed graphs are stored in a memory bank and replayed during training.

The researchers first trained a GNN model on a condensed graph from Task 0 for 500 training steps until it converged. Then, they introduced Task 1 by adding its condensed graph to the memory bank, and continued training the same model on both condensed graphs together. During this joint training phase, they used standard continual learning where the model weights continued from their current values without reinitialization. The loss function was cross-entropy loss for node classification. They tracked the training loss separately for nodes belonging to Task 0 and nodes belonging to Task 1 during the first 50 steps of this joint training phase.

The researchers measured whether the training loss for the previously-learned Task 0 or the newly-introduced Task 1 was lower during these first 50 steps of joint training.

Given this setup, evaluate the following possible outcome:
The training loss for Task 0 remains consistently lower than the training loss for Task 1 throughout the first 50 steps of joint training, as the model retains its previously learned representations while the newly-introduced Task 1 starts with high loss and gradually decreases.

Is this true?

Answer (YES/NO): YES